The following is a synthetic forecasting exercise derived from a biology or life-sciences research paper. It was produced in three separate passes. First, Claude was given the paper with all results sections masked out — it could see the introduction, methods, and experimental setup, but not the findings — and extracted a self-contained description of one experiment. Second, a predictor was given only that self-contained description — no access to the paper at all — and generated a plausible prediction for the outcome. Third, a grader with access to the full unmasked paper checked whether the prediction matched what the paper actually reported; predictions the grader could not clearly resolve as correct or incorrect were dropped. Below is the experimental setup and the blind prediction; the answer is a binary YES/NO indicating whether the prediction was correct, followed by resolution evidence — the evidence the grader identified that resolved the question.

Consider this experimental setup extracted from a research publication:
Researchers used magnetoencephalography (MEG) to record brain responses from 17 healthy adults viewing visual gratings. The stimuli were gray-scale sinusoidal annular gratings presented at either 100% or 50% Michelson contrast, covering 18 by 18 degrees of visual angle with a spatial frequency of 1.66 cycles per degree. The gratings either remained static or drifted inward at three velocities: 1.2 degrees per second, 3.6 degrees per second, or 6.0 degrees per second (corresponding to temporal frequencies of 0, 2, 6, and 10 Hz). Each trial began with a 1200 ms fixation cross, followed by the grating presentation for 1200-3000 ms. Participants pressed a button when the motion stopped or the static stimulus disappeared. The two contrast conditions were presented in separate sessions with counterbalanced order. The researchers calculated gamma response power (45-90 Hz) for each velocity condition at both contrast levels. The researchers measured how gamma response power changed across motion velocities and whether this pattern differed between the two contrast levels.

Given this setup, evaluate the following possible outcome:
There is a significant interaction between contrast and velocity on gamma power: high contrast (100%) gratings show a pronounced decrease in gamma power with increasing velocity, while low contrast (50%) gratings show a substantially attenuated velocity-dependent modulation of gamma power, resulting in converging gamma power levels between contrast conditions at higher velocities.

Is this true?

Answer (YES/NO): NO